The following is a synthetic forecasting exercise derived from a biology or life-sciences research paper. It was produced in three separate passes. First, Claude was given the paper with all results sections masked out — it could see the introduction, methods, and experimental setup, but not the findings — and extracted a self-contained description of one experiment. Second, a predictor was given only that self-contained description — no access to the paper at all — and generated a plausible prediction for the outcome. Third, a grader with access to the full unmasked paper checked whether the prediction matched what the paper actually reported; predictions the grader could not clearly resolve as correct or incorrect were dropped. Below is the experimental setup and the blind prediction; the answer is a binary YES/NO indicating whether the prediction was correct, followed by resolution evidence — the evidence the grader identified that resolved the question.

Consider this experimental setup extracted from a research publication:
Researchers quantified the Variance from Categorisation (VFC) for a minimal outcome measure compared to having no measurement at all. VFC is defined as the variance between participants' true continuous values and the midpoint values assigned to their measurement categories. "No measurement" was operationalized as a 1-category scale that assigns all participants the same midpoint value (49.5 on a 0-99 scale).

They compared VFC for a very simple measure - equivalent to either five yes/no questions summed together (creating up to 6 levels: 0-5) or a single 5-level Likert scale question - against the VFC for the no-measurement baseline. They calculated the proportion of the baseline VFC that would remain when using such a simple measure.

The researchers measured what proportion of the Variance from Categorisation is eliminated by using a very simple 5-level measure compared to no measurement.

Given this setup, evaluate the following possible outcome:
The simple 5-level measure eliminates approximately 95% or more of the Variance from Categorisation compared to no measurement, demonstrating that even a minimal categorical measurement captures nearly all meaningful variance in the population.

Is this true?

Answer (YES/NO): YES